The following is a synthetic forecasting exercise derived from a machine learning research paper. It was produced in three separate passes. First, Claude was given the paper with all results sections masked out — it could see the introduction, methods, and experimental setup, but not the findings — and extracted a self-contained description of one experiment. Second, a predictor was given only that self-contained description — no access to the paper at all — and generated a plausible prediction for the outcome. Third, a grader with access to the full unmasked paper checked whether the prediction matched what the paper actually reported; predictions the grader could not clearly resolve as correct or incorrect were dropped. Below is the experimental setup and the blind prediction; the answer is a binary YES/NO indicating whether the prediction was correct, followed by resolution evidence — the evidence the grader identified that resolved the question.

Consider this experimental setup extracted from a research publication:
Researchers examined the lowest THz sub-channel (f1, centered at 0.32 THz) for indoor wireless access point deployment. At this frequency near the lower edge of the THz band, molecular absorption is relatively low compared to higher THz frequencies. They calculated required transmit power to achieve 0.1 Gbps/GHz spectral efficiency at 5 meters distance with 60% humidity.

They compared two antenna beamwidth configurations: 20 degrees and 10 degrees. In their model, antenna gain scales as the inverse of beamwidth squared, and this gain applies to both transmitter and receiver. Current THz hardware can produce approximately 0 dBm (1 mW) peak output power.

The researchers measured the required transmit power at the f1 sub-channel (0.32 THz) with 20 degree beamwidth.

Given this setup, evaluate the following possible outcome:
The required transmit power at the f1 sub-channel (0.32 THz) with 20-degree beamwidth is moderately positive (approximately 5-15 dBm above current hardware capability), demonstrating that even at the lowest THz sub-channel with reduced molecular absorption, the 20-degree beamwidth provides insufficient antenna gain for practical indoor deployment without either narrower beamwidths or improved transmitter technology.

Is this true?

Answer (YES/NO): NO